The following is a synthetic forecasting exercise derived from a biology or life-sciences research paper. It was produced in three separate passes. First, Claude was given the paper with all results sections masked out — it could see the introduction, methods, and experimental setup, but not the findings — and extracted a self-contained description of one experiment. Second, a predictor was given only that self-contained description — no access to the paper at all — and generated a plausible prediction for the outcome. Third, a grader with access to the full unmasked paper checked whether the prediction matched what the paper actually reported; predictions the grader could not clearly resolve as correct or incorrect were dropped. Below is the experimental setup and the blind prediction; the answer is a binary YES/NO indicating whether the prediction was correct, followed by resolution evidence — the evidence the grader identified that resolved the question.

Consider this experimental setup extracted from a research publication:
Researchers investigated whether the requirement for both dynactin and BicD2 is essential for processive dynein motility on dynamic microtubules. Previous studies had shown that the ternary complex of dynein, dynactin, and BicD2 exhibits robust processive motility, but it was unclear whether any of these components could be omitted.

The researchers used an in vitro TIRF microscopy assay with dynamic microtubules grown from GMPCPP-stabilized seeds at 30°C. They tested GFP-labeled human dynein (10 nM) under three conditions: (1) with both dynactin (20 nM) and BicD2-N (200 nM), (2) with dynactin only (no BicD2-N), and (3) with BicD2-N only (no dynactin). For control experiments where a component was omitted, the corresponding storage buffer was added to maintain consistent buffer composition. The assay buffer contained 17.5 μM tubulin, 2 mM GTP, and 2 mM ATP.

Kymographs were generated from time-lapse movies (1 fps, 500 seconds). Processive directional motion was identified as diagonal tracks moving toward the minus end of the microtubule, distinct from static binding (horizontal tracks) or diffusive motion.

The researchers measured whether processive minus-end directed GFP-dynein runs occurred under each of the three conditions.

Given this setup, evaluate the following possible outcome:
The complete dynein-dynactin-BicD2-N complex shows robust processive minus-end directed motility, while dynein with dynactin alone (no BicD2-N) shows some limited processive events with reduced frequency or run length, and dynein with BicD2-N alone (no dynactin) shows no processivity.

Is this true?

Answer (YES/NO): NO